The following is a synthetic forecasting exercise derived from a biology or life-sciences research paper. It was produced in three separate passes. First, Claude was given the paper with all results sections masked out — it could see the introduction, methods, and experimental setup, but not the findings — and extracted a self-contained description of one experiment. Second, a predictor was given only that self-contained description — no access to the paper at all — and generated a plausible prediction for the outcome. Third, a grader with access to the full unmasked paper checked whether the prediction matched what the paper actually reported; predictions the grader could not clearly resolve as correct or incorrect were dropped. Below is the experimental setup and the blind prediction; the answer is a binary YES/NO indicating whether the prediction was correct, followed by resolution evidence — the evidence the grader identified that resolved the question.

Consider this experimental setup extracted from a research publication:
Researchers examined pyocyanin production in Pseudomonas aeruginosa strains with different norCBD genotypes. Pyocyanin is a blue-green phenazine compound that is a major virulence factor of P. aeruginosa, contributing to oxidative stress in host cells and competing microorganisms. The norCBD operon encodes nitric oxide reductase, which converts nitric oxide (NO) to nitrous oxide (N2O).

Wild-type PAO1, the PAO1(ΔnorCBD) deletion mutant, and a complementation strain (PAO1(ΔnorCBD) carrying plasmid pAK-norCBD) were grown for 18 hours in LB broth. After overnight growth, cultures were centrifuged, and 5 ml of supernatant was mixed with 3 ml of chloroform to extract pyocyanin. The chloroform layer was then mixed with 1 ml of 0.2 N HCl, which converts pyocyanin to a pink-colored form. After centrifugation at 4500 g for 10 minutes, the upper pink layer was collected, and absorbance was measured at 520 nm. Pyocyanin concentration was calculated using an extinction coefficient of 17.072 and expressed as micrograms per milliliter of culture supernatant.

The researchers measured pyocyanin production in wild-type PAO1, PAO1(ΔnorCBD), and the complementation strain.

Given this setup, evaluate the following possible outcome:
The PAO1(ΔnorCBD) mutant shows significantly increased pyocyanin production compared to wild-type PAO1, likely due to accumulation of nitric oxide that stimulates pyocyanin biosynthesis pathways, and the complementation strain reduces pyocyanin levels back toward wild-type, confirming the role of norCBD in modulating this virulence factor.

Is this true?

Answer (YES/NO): NO